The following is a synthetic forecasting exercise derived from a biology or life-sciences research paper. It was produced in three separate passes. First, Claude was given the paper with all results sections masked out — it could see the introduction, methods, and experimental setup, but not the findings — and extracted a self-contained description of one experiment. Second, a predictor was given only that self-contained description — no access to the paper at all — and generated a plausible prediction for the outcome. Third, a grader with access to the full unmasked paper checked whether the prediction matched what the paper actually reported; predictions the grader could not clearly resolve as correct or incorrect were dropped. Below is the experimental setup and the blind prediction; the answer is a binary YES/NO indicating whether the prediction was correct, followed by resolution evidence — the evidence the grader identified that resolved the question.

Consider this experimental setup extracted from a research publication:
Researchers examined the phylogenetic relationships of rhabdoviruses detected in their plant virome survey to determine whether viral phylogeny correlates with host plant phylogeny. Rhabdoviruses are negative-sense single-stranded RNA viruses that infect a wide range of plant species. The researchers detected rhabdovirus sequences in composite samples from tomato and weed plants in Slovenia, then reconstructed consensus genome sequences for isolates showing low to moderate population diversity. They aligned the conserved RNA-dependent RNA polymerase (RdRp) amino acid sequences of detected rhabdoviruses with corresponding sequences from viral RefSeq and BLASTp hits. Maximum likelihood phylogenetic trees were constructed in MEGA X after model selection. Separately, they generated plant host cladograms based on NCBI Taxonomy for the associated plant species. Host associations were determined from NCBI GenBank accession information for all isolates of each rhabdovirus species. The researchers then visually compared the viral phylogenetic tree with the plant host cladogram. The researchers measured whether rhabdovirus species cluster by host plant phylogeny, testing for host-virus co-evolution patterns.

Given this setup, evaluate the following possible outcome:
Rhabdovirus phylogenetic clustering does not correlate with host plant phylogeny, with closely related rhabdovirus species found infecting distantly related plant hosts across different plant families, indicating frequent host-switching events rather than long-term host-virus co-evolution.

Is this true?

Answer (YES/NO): NO